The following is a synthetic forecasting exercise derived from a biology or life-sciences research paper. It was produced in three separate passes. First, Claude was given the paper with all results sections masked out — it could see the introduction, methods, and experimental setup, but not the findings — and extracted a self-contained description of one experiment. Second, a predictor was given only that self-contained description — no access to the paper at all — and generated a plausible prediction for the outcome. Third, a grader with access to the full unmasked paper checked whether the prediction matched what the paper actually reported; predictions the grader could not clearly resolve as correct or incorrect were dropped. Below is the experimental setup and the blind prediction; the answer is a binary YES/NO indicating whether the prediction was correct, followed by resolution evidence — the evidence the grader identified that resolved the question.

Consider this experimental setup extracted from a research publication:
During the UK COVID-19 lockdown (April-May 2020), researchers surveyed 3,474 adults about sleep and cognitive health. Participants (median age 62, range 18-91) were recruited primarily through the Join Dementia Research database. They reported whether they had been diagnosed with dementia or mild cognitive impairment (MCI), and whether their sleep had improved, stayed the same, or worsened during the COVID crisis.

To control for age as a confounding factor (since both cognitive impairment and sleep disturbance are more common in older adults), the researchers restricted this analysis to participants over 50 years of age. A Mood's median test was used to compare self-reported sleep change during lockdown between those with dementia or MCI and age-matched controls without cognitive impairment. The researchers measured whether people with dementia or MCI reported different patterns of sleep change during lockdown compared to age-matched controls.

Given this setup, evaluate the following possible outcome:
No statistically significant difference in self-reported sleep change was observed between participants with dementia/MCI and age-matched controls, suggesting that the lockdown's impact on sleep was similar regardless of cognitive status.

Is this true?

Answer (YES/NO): NO